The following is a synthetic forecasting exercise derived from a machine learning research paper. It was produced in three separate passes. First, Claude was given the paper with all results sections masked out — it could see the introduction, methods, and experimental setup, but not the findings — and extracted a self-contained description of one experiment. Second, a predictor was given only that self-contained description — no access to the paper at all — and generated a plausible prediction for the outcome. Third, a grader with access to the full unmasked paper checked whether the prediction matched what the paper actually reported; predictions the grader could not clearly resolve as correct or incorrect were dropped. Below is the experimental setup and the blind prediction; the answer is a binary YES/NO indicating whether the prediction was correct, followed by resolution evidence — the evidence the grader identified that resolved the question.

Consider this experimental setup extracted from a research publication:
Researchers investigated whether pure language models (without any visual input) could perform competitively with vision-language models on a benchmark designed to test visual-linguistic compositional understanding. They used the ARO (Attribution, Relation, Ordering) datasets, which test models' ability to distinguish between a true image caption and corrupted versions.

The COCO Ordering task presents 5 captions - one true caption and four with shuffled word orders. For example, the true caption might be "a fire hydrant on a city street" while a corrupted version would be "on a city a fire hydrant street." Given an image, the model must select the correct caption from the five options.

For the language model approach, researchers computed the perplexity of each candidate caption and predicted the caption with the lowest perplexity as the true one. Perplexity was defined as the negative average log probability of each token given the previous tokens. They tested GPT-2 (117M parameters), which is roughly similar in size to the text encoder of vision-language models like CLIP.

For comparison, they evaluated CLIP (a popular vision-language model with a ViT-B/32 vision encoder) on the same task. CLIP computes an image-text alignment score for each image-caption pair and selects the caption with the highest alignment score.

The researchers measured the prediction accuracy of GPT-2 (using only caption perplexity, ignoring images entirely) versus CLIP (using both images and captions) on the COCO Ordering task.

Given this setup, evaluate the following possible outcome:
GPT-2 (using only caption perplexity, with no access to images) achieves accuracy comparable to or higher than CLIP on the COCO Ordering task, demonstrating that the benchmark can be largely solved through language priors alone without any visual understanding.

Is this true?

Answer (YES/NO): YES